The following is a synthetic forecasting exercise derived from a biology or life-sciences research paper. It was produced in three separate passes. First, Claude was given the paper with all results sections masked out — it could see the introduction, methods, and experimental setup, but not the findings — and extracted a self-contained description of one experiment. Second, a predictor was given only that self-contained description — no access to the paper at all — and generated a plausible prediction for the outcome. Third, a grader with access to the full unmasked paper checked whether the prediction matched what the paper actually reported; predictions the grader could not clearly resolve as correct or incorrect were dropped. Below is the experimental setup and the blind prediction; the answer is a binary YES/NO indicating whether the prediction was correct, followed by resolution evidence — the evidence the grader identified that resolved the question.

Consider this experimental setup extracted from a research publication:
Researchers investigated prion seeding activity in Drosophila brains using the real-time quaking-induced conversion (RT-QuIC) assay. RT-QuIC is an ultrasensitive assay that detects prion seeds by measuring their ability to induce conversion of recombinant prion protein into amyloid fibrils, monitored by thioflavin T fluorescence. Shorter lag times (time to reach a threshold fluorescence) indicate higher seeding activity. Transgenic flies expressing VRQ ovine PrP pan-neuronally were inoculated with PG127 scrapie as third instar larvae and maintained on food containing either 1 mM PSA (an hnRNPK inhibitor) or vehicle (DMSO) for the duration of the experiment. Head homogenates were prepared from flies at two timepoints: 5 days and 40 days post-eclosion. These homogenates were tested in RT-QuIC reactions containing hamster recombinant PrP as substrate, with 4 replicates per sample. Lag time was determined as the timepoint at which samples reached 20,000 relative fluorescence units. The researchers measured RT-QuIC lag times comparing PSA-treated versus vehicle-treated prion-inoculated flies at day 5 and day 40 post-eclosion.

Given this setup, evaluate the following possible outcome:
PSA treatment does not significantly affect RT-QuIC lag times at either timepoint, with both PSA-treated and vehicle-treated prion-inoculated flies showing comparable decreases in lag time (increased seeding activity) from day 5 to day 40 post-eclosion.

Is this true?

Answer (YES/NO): NO